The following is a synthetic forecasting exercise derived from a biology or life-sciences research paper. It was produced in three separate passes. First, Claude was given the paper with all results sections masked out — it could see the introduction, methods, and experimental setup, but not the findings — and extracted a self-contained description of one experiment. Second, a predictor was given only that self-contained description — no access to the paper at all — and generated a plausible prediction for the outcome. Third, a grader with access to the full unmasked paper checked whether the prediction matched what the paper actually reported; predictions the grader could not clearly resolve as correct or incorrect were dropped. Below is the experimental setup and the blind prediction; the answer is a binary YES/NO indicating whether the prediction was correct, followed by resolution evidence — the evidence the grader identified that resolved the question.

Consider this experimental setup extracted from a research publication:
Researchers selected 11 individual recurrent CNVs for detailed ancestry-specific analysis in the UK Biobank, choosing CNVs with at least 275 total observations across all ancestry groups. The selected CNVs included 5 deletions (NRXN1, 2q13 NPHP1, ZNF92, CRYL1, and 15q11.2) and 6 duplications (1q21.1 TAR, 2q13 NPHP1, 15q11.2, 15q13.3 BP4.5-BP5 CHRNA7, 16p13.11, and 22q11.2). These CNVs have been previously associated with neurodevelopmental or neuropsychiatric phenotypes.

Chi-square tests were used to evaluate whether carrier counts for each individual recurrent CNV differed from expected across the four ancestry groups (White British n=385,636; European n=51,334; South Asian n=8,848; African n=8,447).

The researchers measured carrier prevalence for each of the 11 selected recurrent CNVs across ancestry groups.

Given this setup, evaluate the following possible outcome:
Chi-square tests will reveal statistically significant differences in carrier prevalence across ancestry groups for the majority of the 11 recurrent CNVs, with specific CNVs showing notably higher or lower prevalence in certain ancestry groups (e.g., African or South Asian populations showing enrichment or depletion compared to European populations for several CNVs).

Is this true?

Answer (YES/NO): YES